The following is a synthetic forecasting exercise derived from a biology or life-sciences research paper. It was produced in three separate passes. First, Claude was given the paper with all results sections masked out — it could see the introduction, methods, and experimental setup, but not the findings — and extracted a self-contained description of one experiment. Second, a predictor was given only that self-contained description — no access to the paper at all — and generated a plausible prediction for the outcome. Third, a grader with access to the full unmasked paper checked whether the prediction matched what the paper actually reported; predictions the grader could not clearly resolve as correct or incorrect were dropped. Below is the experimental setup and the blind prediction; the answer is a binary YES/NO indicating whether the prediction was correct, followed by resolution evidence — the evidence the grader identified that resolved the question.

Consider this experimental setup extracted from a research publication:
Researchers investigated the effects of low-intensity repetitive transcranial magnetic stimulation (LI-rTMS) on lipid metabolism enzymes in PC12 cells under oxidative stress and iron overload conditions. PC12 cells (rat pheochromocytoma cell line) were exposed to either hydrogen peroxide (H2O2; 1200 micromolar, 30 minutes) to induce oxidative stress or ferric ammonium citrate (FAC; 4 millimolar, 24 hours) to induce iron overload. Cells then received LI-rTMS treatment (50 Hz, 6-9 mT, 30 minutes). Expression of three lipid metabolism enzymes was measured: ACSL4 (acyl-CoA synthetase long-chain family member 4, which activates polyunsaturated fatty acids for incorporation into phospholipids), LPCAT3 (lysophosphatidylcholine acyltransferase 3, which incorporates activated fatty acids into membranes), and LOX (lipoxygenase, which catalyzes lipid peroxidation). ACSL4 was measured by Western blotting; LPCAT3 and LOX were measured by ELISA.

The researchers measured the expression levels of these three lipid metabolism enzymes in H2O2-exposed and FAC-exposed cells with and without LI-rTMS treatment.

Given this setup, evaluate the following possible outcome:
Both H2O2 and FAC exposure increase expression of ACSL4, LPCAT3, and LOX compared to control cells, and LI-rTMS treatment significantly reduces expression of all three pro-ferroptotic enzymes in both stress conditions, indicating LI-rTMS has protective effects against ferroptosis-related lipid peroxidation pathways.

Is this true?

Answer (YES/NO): YES